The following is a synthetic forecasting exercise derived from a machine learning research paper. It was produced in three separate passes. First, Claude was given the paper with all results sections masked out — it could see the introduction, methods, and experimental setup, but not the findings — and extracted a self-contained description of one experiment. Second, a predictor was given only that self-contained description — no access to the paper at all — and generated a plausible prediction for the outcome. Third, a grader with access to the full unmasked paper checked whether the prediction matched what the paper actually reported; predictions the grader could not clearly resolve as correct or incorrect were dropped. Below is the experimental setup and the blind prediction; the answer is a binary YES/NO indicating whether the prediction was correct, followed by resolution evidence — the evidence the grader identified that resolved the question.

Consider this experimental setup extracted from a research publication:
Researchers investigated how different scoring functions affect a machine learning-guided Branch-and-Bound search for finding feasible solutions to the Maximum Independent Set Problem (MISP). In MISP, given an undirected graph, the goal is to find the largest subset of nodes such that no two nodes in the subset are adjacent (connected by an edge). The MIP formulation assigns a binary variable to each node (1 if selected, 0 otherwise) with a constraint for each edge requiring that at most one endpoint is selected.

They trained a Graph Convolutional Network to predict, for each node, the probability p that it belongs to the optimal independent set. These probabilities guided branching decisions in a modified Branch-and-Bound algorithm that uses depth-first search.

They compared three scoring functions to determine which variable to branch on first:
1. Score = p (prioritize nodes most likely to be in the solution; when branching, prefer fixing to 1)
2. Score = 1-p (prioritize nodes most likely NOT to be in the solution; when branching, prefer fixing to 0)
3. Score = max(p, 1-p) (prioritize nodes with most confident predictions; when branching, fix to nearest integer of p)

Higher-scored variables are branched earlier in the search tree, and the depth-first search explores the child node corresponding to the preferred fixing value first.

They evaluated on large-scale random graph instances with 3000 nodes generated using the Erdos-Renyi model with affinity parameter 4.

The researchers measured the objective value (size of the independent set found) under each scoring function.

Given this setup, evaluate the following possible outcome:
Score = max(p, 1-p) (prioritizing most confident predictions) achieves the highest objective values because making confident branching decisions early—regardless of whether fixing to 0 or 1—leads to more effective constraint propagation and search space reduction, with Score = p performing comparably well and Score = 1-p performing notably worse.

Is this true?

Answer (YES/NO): NO